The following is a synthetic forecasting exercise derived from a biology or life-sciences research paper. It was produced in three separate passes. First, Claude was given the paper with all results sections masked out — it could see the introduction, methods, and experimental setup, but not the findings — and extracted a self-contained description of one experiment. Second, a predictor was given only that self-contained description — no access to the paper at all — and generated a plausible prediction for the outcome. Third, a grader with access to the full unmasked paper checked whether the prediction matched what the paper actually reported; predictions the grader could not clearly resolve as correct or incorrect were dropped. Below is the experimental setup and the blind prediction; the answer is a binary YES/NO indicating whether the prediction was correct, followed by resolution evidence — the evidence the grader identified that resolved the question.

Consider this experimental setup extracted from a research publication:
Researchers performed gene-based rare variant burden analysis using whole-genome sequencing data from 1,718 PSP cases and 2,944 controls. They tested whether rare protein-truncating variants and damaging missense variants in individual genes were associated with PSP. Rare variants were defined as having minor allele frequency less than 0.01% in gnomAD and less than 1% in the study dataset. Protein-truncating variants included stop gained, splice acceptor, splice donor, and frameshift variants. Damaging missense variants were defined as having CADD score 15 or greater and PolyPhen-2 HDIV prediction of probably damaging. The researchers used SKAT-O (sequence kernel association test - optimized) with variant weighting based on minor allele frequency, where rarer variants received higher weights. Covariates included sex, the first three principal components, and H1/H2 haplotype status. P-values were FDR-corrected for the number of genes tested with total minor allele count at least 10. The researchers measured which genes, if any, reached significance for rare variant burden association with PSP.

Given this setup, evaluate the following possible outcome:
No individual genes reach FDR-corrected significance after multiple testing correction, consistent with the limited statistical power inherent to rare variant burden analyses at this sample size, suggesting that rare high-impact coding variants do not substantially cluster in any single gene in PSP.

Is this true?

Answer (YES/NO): NO